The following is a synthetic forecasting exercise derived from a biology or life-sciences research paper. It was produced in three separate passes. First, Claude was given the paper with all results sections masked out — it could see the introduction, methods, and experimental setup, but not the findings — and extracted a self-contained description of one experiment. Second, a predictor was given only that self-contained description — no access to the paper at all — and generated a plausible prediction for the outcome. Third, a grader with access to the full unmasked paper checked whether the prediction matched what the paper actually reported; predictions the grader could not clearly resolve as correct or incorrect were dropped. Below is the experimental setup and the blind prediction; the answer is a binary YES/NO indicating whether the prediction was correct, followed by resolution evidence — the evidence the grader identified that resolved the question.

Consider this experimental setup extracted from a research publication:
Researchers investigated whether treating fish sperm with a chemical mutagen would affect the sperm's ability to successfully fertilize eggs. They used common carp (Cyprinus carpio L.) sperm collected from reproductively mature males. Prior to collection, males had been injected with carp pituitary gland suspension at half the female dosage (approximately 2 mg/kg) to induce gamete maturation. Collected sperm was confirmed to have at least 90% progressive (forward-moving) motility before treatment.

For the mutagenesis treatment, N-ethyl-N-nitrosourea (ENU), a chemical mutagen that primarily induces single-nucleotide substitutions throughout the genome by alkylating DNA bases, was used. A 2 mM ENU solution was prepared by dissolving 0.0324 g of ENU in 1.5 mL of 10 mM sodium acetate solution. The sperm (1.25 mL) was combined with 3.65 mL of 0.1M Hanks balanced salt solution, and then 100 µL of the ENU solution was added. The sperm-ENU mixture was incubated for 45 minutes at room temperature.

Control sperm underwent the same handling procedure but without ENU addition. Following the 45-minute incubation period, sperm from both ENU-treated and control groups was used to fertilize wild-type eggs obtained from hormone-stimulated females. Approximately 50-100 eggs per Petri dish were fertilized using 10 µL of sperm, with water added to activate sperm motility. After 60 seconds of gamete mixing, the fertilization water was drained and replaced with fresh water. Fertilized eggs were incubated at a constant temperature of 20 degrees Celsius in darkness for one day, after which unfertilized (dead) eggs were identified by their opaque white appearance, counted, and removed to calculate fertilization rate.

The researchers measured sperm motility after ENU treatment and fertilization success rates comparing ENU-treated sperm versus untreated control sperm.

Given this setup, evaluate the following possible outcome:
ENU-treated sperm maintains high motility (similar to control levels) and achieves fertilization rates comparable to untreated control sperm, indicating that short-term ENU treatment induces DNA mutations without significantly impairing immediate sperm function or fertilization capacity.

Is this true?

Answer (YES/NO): YES